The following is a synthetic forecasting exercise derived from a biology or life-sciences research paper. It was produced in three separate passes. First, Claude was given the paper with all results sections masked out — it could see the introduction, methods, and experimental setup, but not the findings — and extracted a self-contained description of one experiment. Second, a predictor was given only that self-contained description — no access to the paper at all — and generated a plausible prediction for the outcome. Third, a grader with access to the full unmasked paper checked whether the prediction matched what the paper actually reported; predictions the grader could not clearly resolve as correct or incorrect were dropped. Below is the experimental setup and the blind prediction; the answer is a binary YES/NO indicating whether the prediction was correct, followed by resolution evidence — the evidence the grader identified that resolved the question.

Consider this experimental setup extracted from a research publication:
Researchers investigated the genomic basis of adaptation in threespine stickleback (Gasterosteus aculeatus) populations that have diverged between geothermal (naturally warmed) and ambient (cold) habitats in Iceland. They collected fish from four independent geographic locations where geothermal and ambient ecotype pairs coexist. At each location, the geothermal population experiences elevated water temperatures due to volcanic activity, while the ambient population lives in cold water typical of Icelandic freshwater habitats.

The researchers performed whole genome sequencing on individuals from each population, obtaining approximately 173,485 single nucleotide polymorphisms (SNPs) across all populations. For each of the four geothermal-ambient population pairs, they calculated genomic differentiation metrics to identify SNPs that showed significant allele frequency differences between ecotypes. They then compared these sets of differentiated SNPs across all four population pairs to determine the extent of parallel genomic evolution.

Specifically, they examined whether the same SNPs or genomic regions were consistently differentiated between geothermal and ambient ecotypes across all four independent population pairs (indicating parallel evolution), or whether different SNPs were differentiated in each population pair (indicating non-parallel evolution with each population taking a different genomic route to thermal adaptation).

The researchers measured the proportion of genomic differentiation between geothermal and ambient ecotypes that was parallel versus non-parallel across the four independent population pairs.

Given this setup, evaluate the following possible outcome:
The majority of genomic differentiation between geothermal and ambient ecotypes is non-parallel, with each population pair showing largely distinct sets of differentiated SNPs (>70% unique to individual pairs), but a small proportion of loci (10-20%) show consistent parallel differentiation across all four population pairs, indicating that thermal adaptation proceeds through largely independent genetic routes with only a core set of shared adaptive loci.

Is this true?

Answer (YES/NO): NO